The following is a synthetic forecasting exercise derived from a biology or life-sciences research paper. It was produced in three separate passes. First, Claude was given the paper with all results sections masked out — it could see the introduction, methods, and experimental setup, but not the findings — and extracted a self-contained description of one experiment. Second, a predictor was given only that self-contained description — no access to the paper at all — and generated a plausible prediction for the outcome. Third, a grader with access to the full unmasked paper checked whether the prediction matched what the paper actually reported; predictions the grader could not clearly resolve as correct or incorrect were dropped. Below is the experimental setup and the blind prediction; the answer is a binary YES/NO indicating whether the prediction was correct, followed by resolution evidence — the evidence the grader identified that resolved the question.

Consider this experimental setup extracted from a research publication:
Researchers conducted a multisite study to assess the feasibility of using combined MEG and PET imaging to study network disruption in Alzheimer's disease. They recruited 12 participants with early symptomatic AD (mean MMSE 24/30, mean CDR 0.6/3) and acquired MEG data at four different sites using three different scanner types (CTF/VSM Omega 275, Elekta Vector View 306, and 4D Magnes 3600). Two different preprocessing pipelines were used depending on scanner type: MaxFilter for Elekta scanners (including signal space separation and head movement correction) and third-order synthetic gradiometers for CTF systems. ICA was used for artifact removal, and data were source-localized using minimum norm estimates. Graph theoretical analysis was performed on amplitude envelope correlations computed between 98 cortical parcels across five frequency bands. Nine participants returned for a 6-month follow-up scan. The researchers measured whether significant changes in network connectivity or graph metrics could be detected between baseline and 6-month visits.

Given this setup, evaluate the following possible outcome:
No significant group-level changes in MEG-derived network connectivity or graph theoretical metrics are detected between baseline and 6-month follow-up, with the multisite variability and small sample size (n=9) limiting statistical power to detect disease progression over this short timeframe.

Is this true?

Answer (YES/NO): NO